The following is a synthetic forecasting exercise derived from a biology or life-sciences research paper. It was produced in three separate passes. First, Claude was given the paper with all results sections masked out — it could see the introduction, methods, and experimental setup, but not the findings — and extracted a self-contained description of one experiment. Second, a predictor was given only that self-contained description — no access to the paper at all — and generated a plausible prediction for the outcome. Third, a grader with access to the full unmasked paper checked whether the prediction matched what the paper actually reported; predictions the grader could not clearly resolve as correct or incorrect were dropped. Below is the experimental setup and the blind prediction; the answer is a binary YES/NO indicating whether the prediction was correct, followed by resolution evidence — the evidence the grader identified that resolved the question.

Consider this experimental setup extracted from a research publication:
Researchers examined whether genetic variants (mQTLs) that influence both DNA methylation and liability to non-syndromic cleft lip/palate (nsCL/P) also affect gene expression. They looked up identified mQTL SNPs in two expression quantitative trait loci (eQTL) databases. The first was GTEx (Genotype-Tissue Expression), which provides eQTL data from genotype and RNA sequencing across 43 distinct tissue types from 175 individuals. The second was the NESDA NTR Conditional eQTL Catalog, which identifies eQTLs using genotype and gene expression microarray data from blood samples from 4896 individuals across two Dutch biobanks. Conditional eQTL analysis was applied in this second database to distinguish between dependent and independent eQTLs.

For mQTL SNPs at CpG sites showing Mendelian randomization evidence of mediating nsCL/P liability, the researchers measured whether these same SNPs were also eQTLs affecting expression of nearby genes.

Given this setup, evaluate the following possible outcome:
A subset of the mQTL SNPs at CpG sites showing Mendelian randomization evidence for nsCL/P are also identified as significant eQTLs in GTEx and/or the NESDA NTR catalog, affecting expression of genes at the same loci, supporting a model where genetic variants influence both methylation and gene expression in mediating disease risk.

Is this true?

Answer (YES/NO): YES